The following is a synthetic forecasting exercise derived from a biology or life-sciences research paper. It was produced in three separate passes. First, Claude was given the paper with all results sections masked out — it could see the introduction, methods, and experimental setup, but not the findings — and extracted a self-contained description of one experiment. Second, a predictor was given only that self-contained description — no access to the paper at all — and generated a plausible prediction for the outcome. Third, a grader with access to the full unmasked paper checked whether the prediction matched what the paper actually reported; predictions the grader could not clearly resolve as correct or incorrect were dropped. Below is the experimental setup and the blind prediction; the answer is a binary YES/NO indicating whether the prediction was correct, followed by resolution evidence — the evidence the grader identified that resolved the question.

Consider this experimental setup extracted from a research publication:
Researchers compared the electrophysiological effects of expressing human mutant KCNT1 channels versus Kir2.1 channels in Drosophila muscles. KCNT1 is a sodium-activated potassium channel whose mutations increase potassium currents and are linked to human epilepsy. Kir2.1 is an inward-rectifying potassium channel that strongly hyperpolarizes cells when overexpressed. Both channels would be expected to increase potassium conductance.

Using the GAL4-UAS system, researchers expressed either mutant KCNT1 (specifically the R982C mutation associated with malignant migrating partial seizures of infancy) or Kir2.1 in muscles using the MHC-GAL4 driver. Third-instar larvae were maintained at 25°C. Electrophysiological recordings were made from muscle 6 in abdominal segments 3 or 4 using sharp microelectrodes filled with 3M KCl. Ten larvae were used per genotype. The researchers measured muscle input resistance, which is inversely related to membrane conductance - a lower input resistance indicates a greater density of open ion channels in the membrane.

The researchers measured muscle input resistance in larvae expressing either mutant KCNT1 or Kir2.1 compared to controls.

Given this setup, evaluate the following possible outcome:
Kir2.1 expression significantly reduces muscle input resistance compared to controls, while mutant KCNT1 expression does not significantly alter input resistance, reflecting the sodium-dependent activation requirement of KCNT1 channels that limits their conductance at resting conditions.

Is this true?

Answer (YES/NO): NO